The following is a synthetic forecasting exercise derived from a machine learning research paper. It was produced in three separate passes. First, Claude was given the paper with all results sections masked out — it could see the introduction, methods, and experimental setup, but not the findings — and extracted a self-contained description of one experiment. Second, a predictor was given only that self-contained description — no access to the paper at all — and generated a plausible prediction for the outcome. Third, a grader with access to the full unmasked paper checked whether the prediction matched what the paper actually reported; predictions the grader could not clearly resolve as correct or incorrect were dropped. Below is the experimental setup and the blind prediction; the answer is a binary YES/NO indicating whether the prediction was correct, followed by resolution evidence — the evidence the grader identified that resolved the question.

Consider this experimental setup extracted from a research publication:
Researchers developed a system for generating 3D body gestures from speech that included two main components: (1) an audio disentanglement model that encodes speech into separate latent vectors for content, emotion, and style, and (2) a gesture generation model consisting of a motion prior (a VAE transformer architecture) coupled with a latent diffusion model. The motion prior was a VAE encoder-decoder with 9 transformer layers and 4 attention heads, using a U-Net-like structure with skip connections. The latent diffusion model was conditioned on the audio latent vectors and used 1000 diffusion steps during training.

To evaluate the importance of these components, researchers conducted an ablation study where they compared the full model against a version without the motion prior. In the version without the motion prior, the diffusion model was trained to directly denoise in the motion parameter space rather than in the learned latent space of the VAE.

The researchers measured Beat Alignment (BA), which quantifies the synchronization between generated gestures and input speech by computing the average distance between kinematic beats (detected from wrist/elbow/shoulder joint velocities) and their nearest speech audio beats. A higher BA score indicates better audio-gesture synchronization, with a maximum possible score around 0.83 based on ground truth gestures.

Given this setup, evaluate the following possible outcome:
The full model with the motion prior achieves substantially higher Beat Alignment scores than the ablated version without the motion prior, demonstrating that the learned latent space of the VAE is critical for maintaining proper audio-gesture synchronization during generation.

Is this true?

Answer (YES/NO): YES